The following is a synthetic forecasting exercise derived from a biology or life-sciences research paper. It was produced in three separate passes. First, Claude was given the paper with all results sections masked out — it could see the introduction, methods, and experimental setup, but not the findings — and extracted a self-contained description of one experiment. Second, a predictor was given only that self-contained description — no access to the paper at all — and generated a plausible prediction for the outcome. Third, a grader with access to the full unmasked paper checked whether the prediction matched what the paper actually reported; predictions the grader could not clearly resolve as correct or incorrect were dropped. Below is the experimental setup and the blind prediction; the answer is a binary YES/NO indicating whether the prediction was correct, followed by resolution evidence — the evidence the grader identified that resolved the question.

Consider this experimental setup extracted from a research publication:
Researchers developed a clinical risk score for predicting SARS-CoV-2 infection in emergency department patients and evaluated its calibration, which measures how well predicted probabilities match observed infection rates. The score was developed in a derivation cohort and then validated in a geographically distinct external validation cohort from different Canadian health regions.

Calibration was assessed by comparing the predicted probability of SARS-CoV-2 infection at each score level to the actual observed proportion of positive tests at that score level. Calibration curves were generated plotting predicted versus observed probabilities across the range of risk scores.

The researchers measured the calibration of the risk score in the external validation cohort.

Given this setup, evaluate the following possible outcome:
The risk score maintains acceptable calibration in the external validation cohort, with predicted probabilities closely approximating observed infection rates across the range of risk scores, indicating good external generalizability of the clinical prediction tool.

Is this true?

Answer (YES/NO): YES